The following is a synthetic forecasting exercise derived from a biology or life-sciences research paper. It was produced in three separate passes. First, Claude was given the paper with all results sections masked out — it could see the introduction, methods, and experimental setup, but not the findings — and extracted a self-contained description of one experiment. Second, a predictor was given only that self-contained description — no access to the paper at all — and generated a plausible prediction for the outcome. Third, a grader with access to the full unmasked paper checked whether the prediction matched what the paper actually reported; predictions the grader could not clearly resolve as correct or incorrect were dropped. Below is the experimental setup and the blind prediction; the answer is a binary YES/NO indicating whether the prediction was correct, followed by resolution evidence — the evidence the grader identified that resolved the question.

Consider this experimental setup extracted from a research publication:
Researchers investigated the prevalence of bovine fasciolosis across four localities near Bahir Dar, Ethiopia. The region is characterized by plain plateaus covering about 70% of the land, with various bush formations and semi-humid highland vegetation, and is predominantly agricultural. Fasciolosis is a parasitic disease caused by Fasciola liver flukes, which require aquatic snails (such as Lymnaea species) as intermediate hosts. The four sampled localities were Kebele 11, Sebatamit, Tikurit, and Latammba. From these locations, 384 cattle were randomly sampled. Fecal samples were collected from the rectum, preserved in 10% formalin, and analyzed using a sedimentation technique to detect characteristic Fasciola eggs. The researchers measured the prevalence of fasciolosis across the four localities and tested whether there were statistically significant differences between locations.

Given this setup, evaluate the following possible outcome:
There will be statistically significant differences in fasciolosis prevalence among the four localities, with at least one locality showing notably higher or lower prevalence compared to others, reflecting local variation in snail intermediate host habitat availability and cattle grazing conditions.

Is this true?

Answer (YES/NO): YES